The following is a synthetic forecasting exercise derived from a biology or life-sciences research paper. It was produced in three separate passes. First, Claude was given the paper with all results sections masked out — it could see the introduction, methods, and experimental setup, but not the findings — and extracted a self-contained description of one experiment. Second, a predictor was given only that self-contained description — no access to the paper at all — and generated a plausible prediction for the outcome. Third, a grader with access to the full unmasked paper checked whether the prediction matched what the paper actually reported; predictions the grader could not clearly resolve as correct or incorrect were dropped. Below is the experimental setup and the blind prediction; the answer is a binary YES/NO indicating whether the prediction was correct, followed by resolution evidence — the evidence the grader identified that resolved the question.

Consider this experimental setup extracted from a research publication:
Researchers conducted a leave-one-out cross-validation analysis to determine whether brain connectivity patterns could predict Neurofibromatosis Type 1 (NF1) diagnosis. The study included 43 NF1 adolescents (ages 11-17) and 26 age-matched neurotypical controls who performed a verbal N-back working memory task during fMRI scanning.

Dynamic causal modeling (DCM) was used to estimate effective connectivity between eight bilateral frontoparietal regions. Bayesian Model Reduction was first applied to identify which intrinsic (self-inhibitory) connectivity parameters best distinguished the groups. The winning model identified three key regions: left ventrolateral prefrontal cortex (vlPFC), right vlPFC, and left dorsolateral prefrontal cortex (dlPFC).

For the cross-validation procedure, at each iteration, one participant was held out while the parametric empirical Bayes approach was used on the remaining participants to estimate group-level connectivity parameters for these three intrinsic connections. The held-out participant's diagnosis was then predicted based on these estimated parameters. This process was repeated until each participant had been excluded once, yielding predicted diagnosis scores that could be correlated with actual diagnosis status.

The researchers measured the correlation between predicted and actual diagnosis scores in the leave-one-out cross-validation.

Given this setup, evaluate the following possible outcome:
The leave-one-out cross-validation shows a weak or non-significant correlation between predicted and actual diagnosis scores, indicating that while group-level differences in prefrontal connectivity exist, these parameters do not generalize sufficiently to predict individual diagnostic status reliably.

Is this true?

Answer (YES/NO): YES